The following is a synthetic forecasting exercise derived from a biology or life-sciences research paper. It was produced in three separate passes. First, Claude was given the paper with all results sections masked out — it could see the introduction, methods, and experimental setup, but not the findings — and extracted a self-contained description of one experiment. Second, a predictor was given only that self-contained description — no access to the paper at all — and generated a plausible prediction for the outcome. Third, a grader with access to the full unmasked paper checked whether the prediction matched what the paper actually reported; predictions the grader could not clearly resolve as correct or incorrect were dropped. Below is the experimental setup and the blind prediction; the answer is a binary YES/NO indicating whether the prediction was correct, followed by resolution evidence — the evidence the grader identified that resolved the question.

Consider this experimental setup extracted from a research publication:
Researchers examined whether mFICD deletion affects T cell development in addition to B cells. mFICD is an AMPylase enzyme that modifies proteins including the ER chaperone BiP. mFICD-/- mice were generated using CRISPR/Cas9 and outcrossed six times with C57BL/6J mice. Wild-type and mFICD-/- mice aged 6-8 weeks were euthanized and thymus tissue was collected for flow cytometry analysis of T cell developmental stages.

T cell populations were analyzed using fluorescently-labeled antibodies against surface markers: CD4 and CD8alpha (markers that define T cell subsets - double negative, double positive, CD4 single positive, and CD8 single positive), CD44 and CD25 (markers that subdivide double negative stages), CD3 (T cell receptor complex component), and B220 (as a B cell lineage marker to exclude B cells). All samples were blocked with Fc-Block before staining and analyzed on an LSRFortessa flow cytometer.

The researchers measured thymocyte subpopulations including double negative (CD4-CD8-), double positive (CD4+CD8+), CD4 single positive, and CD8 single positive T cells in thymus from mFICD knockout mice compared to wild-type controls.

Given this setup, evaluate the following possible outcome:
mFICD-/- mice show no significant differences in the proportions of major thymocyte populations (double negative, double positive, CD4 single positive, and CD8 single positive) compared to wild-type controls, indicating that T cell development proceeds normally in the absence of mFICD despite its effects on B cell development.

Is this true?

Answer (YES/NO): YES